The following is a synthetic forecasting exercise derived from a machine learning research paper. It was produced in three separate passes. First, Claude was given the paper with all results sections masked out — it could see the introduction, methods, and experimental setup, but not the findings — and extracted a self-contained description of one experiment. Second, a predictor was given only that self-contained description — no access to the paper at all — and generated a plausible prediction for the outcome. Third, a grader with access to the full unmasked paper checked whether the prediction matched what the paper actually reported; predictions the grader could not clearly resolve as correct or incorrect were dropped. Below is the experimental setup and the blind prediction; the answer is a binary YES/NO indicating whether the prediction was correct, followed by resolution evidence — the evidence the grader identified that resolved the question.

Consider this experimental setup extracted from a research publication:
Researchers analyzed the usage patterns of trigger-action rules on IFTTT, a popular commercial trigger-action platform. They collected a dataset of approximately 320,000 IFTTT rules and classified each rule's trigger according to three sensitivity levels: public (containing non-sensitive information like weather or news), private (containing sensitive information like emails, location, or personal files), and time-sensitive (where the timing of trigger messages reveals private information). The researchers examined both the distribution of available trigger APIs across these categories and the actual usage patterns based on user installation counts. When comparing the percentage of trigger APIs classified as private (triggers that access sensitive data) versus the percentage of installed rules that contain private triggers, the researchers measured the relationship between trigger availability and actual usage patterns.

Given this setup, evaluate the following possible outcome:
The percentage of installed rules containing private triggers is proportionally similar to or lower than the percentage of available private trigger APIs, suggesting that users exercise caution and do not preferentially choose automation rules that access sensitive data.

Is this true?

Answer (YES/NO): NO